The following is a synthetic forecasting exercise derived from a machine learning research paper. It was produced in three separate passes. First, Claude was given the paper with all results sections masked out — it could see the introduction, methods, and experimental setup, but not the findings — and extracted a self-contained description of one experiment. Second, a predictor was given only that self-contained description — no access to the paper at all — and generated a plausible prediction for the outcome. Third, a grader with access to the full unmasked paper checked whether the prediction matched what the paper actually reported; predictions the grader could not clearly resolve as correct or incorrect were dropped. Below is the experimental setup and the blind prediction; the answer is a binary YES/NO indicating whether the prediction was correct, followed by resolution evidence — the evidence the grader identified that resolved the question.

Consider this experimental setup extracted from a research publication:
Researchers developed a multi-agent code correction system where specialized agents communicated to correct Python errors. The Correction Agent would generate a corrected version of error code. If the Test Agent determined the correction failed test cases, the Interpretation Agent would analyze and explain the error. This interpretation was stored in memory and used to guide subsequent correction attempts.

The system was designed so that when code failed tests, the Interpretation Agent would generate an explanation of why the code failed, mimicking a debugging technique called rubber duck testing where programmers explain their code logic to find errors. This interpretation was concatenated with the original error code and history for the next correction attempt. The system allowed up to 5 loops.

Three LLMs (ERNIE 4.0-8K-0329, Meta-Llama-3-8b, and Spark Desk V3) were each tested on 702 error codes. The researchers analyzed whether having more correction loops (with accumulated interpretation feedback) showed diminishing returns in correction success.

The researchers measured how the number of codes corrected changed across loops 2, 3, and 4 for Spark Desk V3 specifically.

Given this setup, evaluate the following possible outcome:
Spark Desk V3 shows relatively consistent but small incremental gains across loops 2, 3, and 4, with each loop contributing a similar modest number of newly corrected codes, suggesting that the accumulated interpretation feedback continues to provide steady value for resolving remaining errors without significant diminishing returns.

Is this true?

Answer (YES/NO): NO